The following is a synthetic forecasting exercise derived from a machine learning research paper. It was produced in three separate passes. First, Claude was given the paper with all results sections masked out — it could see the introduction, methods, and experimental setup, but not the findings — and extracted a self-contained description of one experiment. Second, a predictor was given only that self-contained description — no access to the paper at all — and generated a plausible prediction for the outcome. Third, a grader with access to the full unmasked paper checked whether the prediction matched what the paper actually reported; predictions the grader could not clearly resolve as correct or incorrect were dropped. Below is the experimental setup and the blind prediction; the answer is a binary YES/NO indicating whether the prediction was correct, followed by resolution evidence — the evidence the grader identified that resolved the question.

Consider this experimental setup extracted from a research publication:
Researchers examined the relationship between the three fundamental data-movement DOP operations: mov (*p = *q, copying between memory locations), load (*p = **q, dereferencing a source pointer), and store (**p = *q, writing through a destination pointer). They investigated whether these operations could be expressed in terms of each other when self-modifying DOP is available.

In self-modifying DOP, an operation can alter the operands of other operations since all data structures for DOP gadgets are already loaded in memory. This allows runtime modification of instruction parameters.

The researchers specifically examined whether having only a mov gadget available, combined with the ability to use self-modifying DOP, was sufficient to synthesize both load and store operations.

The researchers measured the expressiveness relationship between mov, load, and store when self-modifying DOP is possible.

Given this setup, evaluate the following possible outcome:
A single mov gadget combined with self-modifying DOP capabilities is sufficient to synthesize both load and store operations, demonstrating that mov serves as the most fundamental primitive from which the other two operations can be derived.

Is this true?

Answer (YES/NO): NO